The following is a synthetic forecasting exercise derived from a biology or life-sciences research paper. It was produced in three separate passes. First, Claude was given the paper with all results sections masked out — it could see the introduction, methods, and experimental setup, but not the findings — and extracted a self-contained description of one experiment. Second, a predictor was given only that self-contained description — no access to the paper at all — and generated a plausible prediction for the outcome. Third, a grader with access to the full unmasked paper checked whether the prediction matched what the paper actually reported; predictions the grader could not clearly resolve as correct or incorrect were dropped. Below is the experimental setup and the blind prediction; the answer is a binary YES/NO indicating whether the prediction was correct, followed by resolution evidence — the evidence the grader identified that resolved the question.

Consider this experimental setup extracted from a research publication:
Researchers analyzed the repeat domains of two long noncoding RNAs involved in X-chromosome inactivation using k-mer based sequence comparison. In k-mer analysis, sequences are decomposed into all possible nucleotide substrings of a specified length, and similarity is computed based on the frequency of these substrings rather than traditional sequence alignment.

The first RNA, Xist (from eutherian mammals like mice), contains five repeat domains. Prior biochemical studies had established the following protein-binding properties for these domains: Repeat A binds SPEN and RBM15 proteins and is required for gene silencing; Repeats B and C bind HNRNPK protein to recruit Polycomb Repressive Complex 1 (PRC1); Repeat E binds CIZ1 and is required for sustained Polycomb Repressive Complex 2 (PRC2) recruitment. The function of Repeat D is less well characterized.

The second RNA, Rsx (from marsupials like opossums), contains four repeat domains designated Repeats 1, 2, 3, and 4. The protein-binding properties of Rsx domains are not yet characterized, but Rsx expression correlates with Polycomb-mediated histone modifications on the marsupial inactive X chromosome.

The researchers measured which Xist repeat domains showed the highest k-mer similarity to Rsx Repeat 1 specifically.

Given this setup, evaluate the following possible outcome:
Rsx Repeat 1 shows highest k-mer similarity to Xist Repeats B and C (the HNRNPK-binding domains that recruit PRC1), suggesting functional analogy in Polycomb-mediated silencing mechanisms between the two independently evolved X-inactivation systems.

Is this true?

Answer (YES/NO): NO